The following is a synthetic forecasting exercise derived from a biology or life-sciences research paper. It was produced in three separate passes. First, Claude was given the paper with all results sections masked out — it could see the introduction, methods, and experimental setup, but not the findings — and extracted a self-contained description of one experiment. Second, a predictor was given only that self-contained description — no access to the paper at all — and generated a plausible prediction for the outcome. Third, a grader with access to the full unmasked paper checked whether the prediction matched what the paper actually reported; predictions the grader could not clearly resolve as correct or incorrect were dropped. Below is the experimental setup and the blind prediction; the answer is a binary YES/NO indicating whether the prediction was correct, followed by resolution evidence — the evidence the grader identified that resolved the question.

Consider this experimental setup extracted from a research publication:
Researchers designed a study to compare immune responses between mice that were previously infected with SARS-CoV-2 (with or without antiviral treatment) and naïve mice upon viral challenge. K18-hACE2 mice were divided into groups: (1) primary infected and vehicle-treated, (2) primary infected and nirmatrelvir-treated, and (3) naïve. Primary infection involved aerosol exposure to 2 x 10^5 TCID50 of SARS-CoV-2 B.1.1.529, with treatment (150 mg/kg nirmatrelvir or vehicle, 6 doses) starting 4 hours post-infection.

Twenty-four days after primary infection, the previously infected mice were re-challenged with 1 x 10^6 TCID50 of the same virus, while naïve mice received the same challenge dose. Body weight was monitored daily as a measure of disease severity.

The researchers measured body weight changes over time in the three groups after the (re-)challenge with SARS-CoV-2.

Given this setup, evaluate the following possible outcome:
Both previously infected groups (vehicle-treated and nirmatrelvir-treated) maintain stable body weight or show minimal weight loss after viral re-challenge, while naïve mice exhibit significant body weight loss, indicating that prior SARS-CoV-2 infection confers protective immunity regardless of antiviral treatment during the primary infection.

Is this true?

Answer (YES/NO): NO